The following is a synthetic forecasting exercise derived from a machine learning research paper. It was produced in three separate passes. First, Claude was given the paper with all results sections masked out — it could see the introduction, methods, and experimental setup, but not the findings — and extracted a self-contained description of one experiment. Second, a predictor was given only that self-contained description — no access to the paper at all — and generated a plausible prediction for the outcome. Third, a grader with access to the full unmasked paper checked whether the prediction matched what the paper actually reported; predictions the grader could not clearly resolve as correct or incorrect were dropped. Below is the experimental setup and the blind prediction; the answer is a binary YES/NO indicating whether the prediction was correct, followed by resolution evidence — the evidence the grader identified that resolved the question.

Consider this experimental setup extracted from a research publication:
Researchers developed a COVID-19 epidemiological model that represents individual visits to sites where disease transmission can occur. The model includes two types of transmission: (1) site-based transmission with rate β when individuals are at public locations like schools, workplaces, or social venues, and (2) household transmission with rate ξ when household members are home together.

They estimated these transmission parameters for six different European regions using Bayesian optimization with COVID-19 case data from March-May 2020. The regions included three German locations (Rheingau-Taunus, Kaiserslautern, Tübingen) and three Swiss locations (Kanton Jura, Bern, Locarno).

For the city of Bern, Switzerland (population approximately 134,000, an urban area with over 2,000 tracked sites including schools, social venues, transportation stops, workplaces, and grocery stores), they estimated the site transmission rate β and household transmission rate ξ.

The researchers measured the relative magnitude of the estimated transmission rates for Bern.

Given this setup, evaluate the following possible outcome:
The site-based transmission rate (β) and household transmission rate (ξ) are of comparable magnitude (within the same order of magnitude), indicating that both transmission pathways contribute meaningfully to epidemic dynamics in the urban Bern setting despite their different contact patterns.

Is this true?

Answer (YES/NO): YES